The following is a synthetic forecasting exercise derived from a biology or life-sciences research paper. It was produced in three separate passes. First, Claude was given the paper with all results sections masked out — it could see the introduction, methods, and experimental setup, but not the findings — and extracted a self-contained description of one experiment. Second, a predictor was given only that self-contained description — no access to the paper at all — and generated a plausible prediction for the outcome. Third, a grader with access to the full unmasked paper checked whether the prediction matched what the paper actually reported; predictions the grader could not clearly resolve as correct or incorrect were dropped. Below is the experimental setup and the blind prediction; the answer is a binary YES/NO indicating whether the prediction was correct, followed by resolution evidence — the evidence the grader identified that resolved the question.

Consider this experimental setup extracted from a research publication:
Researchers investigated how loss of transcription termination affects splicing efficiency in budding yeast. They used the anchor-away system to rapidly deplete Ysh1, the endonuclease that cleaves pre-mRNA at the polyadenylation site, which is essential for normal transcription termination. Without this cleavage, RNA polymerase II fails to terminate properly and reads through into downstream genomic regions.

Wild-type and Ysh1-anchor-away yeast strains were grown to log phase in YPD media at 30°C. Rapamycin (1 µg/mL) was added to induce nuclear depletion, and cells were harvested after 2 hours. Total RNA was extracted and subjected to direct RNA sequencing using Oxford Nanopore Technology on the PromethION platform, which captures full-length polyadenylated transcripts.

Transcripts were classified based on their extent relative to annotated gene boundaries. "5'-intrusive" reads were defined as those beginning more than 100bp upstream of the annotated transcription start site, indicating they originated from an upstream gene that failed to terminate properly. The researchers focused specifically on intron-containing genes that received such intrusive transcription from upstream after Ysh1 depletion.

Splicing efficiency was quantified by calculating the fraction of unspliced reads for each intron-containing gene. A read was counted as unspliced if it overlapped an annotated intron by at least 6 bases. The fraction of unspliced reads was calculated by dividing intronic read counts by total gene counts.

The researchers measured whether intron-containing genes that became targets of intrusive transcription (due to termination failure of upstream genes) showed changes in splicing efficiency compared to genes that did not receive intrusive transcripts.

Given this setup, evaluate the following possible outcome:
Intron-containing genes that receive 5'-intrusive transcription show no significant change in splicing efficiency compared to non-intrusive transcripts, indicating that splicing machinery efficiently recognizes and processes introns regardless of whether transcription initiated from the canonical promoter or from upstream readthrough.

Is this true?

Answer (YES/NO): NO